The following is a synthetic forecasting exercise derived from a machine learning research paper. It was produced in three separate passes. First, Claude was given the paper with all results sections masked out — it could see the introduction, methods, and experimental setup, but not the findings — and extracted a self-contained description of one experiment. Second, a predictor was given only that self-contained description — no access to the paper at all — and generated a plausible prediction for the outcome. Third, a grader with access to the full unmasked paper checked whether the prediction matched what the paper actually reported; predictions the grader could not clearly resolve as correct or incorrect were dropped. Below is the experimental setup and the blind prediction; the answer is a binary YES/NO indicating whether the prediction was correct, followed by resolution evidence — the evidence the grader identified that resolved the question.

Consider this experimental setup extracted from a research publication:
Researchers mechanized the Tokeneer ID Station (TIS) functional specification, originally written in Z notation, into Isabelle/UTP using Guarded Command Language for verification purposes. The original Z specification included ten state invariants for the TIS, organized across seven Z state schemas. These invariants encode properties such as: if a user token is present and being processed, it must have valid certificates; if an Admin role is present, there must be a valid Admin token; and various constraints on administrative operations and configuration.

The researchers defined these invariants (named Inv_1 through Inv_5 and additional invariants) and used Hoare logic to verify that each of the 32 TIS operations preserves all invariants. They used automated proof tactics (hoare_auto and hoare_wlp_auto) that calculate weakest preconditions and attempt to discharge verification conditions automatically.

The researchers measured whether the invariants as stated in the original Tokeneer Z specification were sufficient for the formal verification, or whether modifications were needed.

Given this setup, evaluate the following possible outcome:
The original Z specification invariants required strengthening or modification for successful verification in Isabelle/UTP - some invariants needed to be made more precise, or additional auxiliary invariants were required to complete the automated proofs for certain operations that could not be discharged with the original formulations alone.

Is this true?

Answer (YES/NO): YES